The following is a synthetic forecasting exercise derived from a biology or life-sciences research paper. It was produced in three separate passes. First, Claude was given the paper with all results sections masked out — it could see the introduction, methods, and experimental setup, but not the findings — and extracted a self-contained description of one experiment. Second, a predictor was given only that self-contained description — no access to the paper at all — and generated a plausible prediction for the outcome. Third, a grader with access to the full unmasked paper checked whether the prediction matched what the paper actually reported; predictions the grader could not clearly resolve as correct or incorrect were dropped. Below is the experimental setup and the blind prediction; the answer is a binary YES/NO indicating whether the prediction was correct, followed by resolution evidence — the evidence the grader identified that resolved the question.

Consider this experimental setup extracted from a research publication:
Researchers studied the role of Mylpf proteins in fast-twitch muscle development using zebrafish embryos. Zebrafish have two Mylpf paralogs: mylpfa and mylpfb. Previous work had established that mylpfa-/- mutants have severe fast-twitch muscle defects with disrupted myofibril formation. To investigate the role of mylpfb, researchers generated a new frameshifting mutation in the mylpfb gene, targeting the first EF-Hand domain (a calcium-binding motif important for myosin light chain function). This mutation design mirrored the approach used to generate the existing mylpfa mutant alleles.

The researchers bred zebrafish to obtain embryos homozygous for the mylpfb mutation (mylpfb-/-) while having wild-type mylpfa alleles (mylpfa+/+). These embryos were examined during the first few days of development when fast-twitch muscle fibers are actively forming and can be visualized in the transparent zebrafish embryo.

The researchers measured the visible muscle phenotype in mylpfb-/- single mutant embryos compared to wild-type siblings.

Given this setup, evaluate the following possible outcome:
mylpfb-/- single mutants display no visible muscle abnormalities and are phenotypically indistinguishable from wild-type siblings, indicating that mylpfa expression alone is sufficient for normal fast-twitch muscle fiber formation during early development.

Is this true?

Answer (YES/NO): YES